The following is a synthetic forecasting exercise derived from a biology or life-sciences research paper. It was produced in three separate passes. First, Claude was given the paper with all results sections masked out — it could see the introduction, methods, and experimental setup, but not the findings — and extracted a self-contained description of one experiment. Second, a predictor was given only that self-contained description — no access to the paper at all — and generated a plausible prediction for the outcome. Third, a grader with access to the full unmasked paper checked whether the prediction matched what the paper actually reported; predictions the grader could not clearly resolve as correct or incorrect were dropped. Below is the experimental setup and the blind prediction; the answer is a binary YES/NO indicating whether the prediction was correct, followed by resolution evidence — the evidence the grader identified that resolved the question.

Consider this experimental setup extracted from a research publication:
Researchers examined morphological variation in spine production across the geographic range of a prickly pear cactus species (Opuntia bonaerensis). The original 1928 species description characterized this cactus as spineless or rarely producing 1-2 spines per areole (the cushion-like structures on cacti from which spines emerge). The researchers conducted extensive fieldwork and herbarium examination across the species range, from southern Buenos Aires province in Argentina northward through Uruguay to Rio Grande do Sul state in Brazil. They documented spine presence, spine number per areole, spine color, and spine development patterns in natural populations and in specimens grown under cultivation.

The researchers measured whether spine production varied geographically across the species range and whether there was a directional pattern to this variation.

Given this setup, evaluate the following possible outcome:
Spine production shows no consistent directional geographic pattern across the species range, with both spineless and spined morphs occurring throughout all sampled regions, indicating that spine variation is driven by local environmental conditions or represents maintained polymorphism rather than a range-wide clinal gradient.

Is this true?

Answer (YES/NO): NO